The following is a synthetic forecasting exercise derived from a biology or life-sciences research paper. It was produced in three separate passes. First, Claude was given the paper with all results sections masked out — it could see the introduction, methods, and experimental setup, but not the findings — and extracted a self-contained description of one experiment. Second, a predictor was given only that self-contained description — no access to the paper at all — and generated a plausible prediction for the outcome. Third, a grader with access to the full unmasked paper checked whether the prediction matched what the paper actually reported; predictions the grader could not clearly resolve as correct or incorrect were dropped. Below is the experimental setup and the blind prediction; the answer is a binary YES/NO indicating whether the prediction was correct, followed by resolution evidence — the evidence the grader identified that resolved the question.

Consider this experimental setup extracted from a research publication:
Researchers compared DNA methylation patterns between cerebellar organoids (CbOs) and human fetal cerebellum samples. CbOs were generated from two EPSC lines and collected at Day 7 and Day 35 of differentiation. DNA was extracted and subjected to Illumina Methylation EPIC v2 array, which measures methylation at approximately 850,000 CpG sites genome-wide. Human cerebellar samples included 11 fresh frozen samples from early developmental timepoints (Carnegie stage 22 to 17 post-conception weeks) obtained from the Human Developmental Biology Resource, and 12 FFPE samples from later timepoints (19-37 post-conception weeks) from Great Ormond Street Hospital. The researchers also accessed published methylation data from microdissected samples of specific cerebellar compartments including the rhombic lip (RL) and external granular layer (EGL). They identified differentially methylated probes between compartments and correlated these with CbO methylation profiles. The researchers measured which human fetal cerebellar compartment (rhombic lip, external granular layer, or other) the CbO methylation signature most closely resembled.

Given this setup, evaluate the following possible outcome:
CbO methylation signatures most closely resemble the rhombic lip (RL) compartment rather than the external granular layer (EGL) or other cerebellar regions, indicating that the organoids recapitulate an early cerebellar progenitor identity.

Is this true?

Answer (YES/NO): YES